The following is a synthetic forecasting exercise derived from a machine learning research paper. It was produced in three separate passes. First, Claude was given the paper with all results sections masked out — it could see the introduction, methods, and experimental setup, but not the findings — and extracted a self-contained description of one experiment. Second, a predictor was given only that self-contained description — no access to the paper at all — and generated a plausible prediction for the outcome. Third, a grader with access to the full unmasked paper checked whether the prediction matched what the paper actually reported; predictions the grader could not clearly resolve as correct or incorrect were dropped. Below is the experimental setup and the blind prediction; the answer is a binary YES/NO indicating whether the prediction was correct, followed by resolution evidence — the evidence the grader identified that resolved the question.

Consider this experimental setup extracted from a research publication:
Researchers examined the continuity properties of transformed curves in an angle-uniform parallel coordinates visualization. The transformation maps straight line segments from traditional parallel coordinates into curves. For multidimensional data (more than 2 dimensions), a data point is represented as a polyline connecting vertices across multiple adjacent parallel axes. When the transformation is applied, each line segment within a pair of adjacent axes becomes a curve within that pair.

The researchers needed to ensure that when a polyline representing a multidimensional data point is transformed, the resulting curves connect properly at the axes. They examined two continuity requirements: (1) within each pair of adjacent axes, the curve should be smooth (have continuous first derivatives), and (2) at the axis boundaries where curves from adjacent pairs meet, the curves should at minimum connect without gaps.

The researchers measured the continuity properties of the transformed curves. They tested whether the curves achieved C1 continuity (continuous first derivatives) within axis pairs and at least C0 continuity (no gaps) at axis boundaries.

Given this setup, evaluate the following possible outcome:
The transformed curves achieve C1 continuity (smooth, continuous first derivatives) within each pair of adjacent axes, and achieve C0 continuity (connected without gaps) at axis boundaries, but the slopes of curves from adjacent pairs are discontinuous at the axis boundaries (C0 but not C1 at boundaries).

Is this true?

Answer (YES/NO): YES